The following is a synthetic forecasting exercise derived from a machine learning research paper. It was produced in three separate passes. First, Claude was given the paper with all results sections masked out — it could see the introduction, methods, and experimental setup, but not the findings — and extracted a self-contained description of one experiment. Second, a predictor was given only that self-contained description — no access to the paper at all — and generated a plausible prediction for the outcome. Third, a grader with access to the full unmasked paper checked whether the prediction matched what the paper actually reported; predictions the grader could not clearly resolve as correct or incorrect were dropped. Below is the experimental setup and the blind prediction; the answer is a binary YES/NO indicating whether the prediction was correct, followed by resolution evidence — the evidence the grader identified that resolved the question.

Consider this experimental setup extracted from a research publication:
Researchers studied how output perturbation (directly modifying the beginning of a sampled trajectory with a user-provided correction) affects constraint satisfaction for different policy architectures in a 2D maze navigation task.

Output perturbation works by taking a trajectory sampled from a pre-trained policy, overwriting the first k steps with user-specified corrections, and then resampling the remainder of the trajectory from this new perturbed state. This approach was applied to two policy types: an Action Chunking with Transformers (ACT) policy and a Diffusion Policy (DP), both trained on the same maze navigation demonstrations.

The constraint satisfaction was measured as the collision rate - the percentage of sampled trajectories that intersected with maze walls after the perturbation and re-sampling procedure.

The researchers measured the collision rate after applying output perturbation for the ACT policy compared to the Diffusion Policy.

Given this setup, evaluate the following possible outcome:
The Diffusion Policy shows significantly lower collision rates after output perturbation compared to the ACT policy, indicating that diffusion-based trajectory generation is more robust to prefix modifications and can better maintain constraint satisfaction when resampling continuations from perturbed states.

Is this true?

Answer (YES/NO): YES